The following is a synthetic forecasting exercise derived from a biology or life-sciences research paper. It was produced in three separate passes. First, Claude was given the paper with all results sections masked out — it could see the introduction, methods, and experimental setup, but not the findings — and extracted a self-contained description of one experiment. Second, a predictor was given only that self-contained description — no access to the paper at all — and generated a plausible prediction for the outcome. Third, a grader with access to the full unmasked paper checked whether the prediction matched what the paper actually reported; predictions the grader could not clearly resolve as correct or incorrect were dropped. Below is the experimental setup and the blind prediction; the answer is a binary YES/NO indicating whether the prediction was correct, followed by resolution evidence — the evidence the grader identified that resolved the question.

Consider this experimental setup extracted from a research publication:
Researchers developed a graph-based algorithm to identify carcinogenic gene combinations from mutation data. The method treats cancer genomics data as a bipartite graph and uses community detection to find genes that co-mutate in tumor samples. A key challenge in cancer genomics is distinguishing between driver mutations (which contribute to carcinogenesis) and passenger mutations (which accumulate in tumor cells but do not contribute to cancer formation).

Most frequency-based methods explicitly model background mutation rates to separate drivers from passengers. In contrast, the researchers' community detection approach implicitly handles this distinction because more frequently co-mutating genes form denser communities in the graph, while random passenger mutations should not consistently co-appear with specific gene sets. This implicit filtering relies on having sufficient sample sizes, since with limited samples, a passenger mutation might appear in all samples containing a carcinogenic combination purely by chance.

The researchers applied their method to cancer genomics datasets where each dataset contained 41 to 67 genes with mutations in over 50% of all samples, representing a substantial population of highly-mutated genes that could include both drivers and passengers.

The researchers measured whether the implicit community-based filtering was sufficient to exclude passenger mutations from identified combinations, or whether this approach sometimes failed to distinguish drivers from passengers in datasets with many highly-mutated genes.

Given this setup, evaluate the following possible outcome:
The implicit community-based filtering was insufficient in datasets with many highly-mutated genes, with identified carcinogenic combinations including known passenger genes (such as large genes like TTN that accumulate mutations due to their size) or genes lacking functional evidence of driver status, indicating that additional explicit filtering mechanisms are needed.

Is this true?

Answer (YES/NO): NO